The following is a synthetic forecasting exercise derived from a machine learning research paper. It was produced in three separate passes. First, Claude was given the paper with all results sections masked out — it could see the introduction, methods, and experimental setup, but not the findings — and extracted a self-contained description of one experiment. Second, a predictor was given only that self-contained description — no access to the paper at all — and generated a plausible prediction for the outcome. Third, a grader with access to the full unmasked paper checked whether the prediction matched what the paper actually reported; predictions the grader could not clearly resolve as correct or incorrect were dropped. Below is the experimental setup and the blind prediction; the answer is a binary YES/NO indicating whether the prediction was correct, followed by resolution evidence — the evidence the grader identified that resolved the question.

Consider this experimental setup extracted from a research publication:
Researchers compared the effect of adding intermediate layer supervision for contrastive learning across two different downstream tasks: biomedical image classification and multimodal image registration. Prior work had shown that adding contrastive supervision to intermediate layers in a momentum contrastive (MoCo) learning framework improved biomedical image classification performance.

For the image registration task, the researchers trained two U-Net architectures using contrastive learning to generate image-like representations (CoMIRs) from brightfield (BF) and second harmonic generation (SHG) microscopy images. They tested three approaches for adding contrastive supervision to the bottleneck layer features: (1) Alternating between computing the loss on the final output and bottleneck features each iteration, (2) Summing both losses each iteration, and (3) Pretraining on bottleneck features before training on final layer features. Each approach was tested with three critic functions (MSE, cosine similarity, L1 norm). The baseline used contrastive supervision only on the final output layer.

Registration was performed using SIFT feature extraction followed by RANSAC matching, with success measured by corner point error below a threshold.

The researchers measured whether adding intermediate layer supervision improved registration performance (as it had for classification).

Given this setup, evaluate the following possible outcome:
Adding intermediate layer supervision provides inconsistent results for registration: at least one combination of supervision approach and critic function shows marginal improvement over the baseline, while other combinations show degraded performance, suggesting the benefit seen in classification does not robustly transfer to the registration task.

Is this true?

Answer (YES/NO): NO